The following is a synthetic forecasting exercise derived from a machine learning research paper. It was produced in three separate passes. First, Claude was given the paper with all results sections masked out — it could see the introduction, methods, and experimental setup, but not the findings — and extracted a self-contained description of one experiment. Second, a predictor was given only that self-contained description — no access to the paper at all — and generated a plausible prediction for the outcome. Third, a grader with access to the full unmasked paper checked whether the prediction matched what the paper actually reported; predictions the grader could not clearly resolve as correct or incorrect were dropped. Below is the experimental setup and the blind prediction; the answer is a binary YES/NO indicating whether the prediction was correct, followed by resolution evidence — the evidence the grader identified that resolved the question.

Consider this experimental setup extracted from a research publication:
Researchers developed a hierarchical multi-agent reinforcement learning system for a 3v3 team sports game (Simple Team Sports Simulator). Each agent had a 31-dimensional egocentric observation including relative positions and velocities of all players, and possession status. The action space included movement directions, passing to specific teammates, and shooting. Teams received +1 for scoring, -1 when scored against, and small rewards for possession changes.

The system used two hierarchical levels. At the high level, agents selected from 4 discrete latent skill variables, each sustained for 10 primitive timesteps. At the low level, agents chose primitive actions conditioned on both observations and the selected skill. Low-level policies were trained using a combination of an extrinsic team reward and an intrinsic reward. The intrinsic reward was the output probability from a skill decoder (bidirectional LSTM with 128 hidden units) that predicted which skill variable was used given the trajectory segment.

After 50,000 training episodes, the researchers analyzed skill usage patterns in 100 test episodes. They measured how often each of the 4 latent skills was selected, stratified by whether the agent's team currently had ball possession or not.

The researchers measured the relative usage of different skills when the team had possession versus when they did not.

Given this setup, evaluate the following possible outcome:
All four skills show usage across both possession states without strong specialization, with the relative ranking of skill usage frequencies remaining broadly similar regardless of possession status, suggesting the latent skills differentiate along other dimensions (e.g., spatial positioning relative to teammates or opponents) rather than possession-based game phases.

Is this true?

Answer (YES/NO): NO